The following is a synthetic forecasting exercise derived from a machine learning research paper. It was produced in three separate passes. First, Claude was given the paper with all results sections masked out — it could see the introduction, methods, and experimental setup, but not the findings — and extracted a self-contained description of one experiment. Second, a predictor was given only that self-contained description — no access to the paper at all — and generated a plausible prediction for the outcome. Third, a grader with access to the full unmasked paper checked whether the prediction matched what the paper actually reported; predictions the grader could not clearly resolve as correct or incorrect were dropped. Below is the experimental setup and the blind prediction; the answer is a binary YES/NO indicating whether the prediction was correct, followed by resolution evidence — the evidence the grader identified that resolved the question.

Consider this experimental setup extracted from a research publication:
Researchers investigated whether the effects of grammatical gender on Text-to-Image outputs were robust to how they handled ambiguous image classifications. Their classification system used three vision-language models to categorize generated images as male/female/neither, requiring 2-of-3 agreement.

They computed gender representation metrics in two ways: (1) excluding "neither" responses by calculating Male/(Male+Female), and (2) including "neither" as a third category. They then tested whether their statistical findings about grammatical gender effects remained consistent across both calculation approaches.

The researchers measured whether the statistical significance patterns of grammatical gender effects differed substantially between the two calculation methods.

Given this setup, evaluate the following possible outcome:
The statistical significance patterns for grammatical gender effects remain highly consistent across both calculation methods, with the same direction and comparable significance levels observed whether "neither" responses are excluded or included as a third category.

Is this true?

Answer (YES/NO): YES